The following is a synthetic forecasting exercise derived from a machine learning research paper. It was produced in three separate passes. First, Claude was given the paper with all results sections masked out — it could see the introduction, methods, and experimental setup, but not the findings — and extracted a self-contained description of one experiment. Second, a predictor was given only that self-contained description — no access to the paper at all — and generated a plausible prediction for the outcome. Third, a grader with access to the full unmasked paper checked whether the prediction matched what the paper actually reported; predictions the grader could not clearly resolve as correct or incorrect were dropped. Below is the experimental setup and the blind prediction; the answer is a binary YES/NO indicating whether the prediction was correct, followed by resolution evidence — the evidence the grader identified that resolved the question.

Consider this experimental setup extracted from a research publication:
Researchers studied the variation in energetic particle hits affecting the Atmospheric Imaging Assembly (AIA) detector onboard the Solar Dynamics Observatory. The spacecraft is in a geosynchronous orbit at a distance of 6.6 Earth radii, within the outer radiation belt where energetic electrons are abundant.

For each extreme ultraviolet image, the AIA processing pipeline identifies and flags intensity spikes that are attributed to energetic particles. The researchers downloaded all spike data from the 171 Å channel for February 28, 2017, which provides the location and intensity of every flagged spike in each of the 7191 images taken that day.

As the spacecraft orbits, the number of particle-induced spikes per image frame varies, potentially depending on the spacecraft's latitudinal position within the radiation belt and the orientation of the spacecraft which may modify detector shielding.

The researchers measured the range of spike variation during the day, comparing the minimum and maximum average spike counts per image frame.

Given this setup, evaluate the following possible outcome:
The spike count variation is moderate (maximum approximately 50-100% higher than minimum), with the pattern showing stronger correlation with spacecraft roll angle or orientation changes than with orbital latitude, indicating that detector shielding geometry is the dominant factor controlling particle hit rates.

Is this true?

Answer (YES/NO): NO